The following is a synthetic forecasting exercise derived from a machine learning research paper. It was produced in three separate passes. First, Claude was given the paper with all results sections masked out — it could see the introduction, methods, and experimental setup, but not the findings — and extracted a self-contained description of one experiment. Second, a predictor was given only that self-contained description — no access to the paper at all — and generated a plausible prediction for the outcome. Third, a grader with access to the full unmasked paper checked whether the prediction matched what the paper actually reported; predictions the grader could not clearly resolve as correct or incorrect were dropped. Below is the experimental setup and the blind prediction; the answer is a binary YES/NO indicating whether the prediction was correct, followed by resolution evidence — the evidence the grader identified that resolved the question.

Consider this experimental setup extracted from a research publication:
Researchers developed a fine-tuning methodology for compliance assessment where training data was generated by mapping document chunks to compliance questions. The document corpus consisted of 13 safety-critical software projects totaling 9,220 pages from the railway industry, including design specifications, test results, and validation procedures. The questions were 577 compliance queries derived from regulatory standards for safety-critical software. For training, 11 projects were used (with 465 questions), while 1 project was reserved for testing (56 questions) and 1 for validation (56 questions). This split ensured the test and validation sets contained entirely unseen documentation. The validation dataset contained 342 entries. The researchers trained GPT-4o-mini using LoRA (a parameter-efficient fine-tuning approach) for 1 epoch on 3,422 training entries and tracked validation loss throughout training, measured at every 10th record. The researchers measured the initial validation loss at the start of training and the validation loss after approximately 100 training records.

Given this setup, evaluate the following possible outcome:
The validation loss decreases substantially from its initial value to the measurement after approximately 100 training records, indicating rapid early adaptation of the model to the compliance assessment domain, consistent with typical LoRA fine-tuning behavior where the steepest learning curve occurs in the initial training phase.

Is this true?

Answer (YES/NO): YES